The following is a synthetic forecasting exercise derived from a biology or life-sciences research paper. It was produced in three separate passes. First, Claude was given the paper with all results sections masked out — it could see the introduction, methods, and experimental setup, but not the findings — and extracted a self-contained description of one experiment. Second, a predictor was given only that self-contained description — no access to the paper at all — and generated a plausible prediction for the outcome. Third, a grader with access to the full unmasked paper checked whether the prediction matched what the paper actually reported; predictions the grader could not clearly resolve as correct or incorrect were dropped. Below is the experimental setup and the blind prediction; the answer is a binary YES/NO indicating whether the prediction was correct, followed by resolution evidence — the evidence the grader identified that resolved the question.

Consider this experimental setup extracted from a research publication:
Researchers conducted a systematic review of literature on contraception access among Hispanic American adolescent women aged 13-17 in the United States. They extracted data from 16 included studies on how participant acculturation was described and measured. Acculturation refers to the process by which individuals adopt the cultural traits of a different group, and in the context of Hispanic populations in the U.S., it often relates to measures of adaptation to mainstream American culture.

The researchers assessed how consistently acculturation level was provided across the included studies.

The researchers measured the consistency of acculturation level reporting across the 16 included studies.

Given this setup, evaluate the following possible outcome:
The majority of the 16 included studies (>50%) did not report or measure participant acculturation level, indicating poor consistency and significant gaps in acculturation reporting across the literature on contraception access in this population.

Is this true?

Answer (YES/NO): YES